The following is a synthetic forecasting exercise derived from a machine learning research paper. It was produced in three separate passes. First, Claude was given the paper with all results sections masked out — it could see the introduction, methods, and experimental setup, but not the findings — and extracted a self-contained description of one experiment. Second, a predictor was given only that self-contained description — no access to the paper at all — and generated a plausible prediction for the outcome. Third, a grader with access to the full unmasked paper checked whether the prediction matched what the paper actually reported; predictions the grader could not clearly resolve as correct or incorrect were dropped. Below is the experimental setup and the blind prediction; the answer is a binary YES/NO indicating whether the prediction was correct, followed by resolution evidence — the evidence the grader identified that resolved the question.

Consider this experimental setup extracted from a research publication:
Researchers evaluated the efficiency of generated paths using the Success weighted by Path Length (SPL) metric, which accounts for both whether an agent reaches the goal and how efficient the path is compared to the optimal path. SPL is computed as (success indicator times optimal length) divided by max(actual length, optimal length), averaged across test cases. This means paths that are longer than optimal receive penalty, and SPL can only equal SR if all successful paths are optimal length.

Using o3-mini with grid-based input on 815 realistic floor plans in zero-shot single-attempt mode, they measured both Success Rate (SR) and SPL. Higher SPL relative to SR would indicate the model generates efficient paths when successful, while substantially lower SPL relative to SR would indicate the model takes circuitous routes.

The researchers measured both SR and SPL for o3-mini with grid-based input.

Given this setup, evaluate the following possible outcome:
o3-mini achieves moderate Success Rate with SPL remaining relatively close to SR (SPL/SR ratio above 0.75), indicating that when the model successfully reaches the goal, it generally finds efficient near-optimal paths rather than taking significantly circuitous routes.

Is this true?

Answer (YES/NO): YES